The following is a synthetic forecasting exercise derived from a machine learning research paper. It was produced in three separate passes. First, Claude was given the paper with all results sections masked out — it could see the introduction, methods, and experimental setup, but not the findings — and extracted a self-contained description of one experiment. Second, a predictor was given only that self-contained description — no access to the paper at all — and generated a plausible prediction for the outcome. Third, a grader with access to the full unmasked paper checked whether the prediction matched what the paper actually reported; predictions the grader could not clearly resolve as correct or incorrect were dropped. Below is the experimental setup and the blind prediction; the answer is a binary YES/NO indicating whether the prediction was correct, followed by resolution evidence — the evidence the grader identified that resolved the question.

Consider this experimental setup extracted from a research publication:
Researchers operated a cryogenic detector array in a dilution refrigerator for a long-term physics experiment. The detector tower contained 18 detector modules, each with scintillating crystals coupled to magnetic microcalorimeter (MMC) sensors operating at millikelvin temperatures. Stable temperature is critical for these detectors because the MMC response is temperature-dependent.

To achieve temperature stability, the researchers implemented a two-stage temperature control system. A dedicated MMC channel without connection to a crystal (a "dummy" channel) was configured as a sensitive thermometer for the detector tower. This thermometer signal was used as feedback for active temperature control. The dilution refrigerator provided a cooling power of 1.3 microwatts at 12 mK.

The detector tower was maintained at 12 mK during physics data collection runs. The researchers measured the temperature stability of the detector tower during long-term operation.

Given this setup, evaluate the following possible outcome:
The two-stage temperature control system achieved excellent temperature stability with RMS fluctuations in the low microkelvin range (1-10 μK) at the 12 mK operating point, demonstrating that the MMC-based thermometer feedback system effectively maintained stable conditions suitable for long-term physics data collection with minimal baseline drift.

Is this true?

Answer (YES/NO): NO